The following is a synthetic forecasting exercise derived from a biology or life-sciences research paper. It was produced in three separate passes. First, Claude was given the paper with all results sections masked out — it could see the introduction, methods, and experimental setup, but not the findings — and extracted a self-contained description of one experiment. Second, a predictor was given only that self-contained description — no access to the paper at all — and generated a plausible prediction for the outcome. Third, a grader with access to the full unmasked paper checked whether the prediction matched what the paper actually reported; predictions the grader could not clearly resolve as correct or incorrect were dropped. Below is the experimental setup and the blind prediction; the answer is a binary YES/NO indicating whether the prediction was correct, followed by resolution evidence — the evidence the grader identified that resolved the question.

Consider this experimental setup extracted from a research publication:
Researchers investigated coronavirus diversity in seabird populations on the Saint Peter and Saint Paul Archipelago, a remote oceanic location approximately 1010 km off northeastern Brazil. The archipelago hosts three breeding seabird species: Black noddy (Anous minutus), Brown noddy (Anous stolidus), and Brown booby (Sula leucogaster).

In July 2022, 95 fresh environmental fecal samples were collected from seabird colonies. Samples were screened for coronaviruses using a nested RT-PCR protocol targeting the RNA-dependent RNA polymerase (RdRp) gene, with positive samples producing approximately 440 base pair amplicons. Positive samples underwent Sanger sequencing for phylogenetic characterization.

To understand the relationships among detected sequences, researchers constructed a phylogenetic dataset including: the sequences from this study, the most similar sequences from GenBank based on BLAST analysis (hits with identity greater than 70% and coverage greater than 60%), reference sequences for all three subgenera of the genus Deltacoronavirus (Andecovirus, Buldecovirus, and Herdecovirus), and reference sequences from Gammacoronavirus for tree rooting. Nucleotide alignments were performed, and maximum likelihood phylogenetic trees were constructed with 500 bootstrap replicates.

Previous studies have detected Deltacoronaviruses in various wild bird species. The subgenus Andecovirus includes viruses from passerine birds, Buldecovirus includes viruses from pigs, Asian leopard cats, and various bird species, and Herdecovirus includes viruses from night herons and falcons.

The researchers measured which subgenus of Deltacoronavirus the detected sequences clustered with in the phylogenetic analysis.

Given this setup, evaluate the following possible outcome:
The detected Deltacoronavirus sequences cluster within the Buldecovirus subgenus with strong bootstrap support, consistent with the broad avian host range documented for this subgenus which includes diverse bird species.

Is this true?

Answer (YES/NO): NO